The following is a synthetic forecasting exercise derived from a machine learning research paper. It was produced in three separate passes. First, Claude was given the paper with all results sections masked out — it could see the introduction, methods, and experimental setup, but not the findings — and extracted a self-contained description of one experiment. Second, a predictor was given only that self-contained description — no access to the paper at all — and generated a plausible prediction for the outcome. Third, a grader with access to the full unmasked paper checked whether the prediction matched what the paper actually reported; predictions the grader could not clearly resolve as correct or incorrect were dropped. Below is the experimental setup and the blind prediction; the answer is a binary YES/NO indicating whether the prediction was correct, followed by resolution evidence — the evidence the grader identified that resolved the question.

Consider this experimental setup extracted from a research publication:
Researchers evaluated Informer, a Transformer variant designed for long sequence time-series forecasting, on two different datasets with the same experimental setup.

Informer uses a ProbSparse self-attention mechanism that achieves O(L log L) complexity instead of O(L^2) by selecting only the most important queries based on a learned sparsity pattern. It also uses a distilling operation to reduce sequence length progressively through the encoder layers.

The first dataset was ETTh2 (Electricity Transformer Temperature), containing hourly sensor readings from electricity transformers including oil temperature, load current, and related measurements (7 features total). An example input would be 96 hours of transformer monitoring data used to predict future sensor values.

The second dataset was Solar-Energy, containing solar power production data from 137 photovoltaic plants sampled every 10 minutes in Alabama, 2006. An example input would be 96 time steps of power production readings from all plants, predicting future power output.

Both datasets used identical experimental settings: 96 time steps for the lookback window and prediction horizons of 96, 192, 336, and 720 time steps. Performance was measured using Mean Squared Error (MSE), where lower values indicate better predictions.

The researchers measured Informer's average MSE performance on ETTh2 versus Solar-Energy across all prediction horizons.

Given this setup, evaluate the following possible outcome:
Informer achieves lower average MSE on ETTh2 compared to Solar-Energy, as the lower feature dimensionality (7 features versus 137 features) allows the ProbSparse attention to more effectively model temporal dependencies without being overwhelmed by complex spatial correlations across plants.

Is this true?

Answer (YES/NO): NO